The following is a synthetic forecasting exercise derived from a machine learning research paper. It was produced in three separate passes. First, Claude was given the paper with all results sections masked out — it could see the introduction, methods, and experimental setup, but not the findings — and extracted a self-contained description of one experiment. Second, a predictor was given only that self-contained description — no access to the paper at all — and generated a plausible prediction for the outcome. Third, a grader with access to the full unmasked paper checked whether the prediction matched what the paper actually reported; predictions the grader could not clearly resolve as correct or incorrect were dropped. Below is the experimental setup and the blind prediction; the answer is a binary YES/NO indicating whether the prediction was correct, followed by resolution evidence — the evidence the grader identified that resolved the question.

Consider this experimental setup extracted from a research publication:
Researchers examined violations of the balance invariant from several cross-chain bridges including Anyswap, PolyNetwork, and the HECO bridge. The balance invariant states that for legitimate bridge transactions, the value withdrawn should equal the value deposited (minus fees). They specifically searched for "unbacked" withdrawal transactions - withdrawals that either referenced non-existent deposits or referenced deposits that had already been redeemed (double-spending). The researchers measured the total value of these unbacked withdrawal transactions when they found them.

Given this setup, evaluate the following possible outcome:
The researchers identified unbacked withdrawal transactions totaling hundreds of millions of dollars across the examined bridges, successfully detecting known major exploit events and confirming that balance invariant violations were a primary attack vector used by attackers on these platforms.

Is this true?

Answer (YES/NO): YES